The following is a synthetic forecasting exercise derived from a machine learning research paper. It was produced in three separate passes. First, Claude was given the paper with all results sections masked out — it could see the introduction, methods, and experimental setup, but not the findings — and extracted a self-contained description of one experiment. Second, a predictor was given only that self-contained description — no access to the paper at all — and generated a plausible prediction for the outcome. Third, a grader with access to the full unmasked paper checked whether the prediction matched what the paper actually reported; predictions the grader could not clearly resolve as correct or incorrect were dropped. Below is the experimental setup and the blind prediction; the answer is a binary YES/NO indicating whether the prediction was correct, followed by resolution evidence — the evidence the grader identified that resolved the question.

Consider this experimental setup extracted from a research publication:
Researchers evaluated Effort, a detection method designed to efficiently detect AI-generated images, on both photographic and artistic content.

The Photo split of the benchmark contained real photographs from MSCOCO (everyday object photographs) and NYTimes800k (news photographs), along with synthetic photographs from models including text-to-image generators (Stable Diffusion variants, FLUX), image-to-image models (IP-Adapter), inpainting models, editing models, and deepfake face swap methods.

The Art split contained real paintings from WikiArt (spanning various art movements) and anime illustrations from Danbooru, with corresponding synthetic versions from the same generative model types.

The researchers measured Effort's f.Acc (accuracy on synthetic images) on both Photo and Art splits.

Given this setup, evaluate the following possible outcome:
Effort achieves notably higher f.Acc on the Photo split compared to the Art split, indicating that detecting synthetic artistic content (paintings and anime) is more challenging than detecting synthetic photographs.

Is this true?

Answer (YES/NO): YES